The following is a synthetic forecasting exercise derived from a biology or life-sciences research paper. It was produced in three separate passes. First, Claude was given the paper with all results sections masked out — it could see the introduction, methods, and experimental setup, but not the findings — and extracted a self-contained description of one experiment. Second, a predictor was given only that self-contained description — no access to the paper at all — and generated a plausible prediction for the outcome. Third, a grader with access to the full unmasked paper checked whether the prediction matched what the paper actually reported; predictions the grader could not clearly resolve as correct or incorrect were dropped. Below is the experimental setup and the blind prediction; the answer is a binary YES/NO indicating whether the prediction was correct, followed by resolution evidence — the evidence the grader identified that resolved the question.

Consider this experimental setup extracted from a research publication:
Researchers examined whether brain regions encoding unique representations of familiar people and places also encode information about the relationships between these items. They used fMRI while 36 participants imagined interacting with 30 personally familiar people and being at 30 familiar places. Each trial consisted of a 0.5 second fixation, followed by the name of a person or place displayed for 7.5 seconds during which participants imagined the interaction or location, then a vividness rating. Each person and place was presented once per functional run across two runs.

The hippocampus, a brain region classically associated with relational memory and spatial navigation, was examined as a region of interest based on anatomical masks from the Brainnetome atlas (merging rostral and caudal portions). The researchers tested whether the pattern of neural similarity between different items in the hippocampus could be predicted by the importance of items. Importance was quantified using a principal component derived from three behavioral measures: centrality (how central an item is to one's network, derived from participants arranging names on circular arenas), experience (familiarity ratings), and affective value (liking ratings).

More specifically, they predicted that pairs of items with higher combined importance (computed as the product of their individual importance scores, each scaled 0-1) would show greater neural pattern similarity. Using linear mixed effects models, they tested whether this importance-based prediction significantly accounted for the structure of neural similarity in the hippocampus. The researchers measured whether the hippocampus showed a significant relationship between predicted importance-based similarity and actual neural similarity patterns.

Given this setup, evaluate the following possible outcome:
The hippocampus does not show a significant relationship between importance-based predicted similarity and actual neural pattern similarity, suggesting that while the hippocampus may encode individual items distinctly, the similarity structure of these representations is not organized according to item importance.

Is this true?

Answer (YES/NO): YES